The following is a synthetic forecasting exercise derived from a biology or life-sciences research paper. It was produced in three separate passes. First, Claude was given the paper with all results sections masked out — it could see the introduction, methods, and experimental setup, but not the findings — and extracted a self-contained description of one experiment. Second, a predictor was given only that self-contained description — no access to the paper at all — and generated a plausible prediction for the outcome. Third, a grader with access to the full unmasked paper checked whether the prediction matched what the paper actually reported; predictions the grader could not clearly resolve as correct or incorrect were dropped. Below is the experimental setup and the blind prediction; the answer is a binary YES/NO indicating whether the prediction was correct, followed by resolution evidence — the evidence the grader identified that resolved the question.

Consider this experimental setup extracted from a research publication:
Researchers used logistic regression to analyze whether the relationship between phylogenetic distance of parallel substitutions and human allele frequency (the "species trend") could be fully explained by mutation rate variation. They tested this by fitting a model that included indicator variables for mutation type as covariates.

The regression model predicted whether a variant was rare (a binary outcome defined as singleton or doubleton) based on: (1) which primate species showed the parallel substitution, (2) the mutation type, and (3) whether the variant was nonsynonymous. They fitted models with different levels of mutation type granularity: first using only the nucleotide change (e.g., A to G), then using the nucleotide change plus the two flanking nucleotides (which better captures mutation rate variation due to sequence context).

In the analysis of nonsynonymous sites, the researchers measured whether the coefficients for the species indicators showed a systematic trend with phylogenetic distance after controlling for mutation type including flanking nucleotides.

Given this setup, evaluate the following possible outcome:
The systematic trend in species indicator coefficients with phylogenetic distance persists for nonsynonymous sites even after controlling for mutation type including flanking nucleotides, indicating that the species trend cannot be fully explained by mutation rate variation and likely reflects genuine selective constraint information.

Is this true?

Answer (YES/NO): YES